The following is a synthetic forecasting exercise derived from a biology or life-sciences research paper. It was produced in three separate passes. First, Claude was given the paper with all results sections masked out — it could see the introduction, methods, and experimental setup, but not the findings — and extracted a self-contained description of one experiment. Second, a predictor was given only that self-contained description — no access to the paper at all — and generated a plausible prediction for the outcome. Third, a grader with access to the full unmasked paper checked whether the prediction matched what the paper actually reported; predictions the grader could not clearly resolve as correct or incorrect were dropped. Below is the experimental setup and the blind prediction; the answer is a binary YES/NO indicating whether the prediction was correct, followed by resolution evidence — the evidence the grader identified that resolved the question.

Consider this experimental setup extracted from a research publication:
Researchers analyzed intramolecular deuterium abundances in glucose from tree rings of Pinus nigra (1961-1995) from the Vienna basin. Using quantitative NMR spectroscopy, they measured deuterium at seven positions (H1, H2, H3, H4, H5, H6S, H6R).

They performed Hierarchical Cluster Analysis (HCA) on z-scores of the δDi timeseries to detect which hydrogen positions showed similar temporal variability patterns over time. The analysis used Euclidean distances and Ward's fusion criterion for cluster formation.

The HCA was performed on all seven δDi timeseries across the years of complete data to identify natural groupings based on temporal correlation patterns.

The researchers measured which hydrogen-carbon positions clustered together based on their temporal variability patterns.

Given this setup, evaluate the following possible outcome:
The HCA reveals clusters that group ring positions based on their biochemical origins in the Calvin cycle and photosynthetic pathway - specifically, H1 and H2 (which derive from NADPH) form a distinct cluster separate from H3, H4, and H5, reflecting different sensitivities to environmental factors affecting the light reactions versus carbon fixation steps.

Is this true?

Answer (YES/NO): NO